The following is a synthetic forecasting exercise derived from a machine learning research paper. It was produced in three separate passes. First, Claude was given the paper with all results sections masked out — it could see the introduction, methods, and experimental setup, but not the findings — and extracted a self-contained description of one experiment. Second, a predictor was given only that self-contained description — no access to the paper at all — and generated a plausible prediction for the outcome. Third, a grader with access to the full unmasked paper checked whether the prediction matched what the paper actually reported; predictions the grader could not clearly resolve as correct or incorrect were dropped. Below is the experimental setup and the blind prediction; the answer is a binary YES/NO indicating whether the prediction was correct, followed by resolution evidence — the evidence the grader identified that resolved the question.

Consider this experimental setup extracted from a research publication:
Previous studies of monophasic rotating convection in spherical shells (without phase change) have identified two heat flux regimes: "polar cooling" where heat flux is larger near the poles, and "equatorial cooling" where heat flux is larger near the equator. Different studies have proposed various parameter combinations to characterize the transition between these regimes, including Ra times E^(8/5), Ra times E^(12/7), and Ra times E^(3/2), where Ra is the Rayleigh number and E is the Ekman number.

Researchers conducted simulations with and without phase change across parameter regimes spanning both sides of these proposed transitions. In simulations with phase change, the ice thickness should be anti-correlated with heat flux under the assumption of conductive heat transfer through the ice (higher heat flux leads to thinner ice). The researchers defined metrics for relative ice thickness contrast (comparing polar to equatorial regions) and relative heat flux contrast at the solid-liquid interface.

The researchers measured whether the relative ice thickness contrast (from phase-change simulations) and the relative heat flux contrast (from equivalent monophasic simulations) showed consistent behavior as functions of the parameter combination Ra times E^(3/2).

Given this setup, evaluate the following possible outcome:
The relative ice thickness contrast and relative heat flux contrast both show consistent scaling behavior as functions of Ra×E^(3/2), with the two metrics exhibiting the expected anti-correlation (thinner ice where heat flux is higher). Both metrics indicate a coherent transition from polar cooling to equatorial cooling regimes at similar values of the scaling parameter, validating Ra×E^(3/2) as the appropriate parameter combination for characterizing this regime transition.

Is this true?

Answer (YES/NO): NO